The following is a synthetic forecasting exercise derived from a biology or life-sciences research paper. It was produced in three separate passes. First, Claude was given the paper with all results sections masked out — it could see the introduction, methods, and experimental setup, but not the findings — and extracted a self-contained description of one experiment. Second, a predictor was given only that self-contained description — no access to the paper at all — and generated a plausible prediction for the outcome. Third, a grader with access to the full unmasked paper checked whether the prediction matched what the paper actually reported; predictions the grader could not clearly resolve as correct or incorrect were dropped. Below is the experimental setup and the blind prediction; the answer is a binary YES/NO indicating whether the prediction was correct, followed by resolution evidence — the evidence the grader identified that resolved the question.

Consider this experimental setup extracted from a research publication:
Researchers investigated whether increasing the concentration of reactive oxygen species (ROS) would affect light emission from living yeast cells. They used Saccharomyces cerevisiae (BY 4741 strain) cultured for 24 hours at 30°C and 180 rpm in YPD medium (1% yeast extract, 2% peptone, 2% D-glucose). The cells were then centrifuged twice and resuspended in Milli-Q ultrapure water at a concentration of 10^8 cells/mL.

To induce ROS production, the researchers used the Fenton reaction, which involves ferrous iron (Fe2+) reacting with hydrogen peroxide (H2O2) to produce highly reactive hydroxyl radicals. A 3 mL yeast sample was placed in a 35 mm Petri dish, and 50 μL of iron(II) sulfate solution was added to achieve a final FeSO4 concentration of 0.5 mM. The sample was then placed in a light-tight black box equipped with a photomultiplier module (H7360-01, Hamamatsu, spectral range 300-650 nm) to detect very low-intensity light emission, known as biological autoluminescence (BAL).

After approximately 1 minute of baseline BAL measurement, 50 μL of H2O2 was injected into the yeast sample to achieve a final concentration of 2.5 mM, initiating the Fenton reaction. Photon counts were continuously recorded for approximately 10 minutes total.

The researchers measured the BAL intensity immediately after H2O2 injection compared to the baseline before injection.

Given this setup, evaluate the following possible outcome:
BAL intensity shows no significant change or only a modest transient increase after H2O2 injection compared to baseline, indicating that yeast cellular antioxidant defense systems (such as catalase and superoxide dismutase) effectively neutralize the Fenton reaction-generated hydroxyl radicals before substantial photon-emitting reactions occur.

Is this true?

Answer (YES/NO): NO